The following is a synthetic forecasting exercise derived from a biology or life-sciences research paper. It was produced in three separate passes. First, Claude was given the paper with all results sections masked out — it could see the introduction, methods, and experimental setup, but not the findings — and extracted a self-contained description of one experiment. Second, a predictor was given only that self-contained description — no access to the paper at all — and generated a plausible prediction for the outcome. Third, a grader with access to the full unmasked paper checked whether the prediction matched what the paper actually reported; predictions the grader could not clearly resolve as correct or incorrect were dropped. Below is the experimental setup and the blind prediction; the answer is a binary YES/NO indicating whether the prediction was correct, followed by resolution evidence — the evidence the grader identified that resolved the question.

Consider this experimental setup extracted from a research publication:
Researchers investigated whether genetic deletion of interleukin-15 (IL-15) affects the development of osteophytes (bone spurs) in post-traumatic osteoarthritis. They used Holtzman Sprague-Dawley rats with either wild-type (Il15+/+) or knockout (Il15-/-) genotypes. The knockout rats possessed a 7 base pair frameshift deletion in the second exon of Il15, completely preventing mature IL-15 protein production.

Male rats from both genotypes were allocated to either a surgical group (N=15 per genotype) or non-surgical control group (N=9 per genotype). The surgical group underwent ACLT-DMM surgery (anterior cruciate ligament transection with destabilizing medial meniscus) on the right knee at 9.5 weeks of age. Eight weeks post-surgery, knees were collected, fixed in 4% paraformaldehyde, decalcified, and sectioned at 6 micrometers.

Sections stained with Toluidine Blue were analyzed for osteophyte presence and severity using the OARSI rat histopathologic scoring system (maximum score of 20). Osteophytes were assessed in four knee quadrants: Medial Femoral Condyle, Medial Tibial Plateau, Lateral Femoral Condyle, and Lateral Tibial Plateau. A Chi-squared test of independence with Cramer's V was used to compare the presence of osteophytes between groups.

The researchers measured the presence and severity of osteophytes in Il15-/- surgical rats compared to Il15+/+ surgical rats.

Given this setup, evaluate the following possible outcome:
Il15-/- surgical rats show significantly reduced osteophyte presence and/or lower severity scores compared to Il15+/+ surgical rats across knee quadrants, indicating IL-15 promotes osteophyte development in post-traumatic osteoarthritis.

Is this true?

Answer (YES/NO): NO